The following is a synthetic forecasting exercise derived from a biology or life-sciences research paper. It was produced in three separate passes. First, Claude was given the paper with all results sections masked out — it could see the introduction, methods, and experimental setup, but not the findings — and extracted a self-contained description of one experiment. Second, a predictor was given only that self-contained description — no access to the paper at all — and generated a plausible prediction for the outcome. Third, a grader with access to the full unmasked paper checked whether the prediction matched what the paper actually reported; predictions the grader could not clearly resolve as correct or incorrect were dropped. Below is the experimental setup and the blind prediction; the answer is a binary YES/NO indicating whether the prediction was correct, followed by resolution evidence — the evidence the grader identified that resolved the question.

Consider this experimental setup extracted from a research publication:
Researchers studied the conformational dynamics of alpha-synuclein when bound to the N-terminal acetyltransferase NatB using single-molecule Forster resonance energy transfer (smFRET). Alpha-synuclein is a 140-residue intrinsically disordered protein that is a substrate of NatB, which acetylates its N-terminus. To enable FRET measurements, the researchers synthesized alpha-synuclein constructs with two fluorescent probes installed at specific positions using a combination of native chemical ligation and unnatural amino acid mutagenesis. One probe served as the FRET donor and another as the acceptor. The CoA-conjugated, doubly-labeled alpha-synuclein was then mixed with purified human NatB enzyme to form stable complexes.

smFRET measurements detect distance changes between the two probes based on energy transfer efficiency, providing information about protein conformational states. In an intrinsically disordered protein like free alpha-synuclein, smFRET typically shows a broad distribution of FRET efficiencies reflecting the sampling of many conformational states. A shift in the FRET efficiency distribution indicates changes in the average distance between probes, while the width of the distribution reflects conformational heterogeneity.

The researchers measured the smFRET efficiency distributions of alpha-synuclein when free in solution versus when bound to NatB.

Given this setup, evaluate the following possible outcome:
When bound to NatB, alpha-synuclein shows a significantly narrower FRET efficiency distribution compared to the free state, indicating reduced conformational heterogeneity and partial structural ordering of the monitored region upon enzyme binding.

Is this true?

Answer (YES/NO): NO